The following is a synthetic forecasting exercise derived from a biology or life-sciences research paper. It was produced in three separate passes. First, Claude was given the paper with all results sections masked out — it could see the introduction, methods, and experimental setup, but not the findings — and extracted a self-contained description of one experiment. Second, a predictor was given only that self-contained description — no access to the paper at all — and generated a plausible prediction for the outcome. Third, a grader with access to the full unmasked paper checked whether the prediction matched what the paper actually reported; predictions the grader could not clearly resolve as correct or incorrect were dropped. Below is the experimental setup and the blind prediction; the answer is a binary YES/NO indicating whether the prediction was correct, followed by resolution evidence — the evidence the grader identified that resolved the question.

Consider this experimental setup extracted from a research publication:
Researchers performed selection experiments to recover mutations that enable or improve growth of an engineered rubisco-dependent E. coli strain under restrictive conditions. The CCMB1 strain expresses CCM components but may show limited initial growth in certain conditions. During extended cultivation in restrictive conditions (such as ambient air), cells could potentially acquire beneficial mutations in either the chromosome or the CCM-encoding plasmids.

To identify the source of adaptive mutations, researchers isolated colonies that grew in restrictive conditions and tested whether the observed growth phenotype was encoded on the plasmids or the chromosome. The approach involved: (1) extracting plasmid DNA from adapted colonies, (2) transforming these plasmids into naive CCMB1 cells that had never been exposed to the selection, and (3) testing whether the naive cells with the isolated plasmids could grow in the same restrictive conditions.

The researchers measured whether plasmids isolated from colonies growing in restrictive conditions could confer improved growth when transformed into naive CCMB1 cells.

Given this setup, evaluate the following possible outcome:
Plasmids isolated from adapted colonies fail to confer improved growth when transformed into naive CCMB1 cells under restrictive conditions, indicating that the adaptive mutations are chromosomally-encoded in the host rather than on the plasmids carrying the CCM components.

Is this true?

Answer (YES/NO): NO